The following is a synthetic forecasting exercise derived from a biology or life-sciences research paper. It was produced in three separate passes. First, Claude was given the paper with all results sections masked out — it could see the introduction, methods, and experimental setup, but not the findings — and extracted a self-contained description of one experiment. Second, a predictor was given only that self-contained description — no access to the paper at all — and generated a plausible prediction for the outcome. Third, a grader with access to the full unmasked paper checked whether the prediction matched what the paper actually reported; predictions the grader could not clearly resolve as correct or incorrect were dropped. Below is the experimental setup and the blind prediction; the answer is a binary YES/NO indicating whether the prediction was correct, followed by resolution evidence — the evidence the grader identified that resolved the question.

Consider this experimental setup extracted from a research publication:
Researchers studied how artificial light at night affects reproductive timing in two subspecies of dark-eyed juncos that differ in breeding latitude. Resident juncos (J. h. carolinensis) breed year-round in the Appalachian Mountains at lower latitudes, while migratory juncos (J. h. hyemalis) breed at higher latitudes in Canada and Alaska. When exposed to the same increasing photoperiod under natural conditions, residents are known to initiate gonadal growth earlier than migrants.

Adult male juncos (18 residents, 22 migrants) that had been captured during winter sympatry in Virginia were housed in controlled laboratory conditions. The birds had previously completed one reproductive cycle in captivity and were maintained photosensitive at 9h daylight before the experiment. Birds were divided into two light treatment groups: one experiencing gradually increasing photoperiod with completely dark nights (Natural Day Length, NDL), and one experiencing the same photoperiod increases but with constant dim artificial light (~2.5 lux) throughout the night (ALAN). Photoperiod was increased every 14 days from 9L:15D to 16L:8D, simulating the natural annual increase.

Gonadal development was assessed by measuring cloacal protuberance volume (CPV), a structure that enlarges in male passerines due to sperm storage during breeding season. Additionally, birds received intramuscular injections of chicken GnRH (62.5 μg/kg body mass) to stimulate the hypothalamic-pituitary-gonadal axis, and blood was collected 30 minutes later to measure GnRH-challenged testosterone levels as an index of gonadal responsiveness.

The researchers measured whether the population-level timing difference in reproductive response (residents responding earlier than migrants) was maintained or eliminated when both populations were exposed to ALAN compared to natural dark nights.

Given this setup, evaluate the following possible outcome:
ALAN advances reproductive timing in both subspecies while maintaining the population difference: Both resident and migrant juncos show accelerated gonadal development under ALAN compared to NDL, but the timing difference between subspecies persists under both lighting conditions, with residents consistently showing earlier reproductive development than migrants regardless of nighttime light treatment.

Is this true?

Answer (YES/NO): YES